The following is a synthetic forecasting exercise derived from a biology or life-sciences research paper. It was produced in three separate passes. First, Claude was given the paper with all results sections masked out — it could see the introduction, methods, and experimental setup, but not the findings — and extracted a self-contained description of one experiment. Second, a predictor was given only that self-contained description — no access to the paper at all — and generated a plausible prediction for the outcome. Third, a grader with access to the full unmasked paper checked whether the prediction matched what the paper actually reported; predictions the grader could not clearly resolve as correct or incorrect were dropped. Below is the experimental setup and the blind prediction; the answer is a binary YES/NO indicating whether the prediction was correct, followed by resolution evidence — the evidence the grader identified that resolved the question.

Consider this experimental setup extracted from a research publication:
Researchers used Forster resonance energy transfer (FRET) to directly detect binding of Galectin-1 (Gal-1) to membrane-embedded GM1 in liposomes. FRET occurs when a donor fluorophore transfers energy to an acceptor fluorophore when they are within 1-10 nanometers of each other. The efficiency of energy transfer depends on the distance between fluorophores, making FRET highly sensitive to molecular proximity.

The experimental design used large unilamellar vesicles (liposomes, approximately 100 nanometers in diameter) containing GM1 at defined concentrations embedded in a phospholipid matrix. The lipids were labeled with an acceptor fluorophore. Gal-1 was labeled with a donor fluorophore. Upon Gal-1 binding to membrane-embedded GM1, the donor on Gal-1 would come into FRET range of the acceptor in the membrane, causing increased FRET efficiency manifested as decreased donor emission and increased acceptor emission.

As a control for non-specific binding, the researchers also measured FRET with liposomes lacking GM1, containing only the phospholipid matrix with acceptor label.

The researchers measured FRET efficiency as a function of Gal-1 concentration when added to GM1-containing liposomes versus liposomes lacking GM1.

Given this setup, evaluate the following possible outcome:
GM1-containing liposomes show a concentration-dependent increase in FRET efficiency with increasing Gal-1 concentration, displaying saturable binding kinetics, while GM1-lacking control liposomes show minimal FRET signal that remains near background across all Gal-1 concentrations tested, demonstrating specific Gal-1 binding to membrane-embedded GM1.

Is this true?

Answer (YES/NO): NO